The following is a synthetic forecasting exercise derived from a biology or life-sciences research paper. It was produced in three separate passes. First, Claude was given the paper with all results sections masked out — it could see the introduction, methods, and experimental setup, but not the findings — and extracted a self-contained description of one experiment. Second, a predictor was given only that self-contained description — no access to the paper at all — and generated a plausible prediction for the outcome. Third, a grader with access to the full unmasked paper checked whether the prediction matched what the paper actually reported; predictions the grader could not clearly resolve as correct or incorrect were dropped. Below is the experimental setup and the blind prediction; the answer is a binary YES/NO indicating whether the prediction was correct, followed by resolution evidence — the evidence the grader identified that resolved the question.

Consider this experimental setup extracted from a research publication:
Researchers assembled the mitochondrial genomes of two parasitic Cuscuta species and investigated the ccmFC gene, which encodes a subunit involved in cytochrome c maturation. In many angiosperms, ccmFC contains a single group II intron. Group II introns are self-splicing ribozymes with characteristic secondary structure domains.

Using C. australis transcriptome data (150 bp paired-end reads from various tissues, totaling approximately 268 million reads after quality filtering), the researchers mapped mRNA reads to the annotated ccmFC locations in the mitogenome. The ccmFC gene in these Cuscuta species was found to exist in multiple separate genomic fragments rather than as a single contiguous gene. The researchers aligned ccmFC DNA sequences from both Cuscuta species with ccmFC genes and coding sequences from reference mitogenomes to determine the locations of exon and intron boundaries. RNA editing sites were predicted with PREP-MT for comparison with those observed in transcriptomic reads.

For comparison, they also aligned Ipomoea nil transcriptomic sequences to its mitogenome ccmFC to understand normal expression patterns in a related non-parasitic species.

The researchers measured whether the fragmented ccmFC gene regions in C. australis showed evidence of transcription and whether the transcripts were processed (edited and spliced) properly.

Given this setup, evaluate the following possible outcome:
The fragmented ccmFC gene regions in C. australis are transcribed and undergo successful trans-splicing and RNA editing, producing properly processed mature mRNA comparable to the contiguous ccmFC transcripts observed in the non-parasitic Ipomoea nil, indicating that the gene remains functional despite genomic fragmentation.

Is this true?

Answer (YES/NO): NO